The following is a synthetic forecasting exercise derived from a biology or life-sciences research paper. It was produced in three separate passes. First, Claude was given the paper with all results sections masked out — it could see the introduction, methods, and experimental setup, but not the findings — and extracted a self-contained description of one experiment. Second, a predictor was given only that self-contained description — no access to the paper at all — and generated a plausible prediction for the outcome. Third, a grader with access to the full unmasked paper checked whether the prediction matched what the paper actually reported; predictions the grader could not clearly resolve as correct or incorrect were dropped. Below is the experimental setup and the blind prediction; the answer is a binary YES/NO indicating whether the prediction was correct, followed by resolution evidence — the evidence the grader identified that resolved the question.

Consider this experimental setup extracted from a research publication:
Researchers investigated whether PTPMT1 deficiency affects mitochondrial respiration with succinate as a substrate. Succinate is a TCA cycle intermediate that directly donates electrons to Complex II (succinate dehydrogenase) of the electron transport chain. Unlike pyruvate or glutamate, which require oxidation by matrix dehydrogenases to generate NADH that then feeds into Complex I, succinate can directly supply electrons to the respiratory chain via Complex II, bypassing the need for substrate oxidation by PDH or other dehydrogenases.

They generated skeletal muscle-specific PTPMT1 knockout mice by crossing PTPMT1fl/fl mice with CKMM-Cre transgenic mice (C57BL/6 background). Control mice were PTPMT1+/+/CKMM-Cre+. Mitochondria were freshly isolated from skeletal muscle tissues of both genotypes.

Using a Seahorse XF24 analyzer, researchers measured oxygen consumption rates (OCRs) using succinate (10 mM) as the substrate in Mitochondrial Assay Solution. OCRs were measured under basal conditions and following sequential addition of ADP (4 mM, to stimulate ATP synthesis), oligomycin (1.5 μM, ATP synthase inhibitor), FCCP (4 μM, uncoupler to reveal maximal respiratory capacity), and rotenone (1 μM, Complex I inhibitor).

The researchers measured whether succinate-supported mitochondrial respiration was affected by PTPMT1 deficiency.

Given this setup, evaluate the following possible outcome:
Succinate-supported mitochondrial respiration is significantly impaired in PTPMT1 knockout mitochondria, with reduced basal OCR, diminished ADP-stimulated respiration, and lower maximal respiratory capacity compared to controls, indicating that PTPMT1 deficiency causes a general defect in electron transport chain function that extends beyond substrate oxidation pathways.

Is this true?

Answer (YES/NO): NO